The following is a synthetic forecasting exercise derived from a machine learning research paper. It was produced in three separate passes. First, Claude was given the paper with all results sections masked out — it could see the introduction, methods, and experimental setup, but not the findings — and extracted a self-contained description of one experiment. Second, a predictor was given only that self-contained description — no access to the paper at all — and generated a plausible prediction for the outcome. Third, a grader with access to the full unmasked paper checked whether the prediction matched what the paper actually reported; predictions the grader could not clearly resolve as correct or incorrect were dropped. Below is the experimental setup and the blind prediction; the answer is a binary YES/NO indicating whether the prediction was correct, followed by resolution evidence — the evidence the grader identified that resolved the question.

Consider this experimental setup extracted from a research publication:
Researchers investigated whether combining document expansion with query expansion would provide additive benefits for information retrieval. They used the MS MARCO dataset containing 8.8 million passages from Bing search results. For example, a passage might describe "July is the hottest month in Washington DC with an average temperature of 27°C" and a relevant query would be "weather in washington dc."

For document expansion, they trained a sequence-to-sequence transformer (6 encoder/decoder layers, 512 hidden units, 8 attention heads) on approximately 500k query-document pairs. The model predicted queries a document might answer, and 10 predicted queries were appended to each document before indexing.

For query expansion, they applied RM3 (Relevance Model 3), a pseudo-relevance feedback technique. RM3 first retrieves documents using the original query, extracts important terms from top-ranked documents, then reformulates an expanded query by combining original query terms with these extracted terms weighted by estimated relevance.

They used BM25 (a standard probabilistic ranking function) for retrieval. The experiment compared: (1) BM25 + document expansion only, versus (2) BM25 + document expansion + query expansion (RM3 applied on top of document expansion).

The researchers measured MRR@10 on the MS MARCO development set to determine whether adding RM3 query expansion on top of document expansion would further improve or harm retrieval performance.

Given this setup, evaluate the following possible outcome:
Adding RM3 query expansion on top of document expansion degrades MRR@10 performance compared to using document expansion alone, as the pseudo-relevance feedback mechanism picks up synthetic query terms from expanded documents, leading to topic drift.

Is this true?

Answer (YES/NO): NO